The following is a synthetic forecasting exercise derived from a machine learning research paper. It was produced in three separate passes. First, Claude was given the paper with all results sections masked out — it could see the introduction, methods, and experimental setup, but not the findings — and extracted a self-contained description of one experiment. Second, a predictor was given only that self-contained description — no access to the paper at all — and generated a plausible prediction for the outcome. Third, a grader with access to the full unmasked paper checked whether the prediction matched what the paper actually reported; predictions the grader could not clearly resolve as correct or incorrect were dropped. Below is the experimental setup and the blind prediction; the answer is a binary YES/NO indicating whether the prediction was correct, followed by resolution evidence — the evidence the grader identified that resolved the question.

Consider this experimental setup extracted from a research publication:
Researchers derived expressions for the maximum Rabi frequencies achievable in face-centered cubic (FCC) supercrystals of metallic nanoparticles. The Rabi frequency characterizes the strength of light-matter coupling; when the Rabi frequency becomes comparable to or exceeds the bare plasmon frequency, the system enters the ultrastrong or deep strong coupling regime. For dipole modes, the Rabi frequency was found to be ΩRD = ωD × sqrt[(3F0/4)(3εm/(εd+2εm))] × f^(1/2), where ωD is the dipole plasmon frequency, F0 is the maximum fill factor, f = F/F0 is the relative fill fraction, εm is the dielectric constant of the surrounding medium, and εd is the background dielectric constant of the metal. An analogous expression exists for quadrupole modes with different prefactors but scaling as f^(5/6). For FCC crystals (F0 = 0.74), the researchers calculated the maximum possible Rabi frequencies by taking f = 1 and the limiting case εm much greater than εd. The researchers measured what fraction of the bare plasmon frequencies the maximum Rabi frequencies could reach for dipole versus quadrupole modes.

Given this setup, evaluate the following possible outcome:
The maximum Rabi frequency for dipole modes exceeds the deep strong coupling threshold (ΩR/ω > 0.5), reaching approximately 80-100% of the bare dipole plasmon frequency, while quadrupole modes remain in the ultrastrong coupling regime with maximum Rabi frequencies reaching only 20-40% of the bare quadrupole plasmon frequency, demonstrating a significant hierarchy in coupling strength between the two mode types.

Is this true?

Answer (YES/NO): YES